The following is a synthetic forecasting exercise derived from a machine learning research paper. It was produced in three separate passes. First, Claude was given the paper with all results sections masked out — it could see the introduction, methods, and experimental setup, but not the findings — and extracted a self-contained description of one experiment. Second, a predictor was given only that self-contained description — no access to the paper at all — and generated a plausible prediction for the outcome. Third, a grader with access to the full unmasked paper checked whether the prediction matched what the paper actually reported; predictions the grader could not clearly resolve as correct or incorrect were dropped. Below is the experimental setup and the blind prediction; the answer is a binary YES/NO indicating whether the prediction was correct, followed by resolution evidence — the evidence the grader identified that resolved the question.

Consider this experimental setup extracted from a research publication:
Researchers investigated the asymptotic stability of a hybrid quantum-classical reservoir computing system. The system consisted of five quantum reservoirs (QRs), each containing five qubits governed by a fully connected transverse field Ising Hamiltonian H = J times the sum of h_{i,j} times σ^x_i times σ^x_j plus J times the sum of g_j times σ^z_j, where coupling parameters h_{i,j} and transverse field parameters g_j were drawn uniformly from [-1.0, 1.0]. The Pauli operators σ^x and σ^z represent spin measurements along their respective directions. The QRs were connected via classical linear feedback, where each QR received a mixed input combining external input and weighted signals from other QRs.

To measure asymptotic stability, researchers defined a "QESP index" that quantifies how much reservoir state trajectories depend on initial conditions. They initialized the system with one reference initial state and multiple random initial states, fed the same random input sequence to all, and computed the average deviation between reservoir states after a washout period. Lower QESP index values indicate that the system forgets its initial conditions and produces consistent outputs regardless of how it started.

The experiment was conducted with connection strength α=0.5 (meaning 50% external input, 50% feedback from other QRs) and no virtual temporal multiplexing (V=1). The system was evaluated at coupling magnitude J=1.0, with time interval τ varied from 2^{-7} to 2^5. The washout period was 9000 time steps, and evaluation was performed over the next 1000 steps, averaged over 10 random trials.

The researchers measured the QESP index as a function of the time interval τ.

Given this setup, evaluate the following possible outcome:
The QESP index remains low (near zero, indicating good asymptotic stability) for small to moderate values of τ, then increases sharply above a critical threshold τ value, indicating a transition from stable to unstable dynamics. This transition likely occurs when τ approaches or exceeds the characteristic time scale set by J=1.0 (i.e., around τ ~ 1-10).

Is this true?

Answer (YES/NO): NO